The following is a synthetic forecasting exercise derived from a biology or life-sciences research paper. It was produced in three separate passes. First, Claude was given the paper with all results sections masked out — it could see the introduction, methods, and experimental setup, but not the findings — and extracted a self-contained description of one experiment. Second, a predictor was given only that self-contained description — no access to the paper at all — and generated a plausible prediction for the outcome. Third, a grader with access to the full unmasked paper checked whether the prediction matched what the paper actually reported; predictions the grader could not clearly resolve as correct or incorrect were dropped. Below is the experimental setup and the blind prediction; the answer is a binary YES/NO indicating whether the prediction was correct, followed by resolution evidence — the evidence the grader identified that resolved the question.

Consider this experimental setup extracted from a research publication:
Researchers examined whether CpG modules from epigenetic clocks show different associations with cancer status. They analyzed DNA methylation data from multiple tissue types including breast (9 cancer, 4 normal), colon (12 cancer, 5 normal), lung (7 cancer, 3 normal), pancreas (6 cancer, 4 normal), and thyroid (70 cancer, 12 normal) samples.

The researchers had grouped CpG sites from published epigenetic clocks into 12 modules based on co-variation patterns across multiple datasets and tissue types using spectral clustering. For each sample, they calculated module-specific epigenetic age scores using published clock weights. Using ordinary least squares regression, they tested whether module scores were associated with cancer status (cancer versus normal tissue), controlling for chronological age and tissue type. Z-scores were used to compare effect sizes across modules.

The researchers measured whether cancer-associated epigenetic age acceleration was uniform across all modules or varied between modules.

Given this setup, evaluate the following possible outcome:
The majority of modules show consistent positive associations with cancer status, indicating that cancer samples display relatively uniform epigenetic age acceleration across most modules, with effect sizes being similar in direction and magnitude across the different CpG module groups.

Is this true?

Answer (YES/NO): NO